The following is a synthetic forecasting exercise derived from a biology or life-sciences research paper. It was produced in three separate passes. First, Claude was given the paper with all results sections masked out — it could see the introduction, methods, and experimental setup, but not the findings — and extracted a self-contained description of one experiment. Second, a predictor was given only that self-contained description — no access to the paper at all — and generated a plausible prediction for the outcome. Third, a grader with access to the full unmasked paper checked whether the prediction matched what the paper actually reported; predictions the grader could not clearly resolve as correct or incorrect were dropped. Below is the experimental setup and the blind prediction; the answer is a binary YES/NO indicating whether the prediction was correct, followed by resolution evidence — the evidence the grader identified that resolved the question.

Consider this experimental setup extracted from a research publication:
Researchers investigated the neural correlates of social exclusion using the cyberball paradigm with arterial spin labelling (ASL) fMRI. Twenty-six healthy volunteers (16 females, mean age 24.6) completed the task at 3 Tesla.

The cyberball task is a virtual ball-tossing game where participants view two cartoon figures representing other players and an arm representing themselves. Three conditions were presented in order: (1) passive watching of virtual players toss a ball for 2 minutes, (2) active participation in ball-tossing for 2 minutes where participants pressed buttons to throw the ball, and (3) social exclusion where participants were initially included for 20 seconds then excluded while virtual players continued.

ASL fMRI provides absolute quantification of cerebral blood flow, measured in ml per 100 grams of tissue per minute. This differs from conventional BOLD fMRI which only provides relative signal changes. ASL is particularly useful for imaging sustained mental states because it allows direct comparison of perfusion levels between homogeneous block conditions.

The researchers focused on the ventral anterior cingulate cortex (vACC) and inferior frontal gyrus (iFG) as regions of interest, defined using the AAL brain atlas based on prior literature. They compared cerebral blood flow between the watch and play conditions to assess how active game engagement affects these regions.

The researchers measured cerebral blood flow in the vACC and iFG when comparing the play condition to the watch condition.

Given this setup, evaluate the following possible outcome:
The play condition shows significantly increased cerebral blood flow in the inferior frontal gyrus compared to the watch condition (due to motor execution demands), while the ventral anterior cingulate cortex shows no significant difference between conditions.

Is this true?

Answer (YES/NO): NO